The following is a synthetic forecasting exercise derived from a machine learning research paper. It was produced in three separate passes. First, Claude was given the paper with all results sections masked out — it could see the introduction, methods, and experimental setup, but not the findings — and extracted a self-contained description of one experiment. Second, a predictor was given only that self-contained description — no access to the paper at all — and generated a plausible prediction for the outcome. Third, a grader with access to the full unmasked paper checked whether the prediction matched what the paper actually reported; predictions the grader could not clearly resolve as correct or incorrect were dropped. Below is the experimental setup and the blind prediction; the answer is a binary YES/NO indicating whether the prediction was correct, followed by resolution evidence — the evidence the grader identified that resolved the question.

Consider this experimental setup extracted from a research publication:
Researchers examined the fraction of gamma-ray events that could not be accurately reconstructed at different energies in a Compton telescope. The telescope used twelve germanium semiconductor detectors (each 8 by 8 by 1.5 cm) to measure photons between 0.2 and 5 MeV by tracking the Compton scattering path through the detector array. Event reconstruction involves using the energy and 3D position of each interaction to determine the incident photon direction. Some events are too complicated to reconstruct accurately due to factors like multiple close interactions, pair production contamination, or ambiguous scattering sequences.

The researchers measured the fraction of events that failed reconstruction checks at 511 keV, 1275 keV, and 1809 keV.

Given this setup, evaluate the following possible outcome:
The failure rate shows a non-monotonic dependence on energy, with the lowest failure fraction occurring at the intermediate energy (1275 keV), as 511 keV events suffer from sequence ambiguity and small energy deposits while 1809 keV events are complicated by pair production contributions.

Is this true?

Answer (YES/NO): NO